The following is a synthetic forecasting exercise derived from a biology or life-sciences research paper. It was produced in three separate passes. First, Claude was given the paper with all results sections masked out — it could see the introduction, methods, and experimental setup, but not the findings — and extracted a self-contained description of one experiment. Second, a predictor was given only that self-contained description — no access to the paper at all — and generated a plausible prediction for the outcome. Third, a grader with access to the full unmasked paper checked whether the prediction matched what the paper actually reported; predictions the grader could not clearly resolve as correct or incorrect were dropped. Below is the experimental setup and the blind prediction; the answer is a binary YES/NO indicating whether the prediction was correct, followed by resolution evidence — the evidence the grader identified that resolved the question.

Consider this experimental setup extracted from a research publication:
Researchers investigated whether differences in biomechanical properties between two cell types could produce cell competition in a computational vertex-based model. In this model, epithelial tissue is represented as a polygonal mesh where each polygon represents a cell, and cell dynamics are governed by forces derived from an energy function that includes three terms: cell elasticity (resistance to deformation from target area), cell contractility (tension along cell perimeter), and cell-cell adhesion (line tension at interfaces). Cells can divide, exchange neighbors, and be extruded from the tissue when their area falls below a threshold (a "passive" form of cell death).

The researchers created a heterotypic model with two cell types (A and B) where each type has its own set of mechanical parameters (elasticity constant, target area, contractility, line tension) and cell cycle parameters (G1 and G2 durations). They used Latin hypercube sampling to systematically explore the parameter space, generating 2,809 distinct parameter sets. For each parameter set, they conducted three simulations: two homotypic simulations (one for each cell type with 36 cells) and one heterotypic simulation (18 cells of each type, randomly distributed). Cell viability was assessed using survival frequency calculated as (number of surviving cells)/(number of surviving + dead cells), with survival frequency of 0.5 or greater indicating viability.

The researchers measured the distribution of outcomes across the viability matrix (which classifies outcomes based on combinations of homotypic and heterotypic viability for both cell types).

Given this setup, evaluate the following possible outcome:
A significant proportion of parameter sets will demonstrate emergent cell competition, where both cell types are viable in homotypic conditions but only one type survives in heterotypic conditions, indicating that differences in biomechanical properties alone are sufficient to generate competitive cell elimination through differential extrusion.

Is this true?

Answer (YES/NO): NO